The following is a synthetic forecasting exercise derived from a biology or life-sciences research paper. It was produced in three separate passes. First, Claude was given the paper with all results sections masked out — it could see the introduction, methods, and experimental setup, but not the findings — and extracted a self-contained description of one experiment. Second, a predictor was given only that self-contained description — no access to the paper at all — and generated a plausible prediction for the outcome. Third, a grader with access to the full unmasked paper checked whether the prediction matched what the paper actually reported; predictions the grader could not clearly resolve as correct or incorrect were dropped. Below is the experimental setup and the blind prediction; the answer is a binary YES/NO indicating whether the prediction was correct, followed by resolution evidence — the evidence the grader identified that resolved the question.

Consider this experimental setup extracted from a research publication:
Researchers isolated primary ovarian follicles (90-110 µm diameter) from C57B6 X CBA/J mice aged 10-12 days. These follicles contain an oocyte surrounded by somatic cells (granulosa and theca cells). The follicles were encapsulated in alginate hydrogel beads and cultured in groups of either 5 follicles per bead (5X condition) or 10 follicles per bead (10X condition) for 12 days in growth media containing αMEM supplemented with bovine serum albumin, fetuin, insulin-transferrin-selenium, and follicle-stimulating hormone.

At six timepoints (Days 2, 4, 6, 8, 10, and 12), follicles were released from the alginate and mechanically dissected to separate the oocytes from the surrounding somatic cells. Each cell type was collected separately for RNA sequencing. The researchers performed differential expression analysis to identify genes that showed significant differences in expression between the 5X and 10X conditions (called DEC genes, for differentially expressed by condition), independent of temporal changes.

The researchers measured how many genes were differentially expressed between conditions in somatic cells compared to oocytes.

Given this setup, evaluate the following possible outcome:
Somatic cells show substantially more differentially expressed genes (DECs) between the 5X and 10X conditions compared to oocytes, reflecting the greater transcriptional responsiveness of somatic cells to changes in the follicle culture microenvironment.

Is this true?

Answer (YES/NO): YES